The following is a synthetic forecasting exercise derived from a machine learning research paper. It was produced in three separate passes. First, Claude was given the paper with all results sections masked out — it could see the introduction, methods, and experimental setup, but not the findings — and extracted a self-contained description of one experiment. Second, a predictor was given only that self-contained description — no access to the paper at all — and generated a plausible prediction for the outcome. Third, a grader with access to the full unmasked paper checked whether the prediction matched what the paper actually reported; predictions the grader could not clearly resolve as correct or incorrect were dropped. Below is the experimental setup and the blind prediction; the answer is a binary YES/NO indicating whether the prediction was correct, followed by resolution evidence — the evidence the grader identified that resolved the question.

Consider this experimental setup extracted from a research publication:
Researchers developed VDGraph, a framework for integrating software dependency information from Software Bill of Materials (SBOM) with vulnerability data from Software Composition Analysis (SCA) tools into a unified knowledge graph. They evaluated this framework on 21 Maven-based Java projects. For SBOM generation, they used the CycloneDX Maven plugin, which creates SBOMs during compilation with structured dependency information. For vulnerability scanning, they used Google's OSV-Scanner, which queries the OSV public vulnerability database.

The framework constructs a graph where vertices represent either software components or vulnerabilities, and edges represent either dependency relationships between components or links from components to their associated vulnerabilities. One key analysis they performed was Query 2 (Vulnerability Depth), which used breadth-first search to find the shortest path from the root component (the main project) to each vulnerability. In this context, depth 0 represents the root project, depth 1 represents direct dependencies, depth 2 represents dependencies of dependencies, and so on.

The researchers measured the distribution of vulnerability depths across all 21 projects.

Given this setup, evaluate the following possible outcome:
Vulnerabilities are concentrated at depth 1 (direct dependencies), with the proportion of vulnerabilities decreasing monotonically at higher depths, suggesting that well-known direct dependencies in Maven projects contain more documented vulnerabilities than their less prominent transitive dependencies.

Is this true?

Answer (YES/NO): NO